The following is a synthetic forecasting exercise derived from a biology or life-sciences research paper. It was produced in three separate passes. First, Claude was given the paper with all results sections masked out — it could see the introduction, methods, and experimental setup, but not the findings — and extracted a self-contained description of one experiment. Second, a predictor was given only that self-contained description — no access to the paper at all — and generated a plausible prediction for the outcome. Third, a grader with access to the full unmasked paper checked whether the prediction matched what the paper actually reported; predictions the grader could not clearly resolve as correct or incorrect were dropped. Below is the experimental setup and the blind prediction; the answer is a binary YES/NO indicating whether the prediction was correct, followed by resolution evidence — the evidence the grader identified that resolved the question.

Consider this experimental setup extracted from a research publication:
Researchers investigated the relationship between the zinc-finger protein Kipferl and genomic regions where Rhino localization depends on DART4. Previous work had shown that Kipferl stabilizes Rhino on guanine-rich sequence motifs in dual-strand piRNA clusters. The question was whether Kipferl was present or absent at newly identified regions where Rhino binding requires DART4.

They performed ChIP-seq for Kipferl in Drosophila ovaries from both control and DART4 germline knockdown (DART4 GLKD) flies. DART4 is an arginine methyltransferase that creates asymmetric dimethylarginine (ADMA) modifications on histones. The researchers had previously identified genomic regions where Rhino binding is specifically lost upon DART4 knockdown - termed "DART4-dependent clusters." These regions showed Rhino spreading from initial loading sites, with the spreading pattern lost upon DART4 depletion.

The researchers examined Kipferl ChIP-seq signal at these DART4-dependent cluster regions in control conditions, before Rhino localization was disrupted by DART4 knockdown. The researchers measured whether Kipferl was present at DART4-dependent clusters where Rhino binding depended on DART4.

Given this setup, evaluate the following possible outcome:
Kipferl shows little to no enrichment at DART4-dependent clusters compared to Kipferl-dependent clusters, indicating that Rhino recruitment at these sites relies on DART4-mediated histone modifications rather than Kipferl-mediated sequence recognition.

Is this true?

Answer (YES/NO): NO